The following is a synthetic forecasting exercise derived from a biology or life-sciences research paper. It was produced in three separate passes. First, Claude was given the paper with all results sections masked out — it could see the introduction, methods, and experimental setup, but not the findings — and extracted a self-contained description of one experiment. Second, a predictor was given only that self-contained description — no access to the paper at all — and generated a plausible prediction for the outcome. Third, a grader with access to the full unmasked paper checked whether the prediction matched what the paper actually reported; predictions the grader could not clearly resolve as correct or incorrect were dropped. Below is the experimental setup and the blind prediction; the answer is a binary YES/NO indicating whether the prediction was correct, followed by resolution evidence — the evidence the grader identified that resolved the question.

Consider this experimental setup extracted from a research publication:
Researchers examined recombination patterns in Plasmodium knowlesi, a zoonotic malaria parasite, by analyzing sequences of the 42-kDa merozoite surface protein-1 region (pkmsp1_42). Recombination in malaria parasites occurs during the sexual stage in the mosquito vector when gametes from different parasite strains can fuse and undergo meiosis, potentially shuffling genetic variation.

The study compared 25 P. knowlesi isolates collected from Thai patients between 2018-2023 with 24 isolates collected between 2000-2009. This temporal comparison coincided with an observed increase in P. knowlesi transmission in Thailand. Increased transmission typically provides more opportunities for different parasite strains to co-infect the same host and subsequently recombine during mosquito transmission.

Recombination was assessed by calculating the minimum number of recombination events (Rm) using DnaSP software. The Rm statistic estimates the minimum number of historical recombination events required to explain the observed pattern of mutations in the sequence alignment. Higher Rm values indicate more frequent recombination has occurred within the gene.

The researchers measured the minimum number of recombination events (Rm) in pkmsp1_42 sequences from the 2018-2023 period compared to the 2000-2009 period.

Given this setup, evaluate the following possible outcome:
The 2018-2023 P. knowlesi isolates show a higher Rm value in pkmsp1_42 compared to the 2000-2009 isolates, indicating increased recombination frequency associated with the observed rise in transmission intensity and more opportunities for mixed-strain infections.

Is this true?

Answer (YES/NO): NO